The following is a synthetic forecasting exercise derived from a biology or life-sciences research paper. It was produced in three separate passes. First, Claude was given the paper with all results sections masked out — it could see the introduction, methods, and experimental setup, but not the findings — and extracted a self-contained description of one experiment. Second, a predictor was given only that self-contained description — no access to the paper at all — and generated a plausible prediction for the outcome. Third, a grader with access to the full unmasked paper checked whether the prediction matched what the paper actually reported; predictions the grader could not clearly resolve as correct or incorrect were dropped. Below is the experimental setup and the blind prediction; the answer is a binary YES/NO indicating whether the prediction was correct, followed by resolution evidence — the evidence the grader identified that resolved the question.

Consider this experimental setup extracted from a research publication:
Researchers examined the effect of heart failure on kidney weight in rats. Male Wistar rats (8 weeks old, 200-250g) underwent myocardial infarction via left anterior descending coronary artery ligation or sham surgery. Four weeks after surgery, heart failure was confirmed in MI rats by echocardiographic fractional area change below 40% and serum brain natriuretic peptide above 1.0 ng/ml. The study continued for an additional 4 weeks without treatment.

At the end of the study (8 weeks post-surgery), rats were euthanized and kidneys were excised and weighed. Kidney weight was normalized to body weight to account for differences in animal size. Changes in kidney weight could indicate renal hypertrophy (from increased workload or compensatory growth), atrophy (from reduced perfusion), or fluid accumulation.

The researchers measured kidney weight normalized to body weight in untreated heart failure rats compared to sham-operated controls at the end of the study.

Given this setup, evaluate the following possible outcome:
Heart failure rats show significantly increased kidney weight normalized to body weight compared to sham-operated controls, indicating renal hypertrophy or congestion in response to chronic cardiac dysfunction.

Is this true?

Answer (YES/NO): NO